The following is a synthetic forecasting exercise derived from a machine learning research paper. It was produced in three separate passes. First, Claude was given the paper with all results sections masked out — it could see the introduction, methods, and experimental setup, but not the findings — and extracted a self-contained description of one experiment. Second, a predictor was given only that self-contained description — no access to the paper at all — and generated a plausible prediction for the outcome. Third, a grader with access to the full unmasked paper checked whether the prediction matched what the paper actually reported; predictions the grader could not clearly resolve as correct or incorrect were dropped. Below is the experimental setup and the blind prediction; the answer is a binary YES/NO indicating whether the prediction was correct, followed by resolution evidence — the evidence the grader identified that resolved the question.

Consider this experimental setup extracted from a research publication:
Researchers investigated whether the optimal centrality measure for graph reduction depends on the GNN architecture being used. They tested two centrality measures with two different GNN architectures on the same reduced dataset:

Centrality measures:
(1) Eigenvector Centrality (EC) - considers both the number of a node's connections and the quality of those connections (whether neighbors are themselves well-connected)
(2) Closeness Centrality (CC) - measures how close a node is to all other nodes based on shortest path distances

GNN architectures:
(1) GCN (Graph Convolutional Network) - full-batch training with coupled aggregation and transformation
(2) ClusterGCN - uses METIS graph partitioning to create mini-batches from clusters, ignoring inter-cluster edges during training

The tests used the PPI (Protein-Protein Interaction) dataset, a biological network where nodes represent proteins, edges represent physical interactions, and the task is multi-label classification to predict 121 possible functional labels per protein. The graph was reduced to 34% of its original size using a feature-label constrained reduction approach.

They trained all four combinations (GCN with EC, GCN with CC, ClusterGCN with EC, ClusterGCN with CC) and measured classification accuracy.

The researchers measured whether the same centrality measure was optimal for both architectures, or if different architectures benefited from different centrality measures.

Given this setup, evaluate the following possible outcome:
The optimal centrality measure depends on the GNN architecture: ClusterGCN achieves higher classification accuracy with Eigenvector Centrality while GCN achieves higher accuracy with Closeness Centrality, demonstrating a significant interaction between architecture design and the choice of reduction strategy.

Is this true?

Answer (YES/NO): NO